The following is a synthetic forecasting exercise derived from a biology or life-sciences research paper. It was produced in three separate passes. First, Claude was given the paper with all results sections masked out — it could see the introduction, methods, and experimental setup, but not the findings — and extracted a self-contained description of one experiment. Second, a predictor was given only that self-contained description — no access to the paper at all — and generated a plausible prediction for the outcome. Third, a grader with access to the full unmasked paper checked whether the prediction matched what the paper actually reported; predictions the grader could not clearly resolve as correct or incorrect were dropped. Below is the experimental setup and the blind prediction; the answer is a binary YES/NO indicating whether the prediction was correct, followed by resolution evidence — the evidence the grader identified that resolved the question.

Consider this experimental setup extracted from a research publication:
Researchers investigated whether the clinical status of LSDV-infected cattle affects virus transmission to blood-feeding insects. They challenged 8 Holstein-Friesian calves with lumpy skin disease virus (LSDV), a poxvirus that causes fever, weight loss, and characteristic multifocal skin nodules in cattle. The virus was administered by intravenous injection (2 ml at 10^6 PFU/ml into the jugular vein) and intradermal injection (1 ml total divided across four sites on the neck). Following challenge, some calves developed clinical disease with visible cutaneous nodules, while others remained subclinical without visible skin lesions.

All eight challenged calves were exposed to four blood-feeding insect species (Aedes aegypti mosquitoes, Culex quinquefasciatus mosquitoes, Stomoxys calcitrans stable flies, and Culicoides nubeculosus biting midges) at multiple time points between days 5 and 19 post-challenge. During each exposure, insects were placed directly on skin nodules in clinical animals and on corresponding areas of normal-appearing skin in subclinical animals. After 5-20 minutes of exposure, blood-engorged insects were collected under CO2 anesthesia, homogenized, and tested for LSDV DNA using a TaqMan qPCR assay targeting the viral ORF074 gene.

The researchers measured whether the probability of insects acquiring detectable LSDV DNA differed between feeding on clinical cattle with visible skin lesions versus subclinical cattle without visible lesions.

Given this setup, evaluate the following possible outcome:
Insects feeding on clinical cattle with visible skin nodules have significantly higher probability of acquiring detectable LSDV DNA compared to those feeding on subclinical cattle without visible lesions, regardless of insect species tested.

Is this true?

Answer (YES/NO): YES